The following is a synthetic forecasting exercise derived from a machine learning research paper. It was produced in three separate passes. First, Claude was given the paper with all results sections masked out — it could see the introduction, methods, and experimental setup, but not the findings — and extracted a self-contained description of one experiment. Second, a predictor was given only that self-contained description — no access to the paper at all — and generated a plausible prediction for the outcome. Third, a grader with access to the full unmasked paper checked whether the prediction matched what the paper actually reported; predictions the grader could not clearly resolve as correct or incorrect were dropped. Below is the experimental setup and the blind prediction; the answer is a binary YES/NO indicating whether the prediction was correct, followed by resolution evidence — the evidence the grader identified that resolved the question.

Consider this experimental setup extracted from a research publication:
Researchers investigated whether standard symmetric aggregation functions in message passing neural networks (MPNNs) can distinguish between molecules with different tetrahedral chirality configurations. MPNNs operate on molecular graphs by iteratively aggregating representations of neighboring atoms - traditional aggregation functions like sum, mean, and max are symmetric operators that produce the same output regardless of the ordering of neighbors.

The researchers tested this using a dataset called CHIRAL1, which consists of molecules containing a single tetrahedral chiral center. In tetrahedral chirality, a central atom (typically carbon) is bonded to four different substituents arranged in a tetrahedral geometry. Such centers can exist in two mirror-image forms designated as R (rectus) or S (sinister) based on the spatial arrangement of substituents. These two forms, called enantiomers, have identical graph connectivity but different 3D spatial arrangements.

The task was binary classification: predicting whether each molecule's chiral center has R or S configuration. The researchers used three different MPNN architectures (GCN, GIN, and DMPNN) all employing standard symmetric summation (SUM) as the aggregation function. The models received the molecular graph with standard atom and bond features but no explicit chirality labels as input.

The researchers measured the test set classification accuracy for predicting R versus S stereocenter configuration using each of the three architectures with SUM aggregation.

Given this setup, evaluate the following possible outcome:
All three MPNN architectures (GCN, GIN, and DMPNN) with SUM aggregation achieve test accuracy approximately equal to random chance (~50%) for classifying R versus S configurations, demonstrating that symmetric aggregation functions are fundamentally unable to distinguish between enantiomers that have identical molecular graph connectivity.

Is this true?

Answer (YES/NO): YES